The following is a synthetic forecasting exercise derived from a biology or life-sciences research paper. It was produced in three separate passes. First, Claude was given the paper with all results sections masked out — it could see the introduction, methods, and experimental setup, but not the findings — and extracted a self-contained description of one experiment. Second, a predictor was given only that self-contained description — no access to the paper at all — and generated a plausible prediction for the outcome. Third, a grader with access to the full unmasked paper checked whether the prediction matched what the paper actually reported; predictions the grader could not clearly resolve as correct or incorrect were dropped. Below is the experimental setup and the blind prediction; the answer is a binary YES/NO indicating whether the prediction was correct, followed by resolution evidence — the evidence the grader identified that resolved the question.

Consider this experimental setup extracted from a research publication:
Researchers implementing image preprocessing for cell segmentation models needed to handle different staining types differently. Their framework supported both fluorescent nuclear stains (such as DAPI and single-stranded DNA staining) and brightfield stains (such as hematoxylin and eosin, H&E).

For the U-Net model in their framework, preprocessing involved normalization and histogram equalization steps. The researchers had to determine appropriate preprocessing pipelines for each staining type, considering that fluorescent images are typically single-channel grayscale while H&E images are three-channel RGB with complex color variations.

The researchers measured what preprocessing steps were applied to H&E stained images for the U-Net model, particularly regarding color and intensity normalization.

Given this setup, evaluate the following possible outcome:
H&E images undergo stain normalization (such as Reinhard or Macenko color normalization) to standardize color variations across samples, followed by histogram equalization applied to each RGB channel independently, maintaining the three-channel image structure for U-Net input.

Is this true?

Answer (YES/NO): NO